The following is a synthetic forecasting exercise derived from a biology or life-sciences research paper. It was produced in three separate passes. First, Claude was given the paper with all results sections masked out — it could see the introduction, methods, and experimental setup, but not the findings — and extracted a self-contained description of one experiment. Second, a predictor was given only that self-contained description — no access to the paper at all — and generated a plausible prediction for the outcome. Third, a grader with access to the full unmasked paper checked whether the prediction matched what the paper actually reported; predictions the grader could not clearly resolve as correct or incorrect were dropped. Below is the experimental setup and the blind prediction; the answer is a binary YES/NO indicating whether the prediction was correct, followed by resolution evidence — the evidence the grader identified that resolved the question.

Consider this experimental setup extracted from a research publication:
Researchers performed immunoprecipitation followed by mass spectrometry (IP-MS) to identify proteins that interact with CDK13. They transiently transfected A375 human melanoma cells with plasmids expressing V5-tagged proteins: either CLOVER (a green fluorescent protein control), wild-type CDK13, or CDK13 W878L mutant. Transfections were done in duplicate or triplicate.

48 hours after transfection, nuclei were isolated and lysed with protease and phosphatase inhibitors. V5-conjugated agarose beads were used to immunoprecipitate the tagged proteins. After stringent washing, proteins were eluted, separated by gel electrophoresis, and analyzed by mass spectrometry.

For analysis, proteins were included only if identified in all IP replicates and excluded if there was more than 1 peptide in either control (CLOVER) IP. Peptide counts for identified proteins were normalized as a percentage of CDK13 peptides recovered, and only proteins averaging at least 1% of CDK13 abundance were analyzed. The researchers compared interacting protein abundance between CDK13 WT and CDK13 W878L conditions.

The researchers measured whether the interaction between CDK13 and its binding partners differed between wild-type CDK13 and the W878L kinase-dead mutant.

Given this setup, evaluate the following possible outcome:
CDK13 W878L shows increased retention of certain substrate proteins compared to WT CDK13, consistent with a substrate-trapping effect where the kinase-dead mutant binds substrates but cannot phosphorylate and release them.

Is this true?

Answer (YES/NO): NO